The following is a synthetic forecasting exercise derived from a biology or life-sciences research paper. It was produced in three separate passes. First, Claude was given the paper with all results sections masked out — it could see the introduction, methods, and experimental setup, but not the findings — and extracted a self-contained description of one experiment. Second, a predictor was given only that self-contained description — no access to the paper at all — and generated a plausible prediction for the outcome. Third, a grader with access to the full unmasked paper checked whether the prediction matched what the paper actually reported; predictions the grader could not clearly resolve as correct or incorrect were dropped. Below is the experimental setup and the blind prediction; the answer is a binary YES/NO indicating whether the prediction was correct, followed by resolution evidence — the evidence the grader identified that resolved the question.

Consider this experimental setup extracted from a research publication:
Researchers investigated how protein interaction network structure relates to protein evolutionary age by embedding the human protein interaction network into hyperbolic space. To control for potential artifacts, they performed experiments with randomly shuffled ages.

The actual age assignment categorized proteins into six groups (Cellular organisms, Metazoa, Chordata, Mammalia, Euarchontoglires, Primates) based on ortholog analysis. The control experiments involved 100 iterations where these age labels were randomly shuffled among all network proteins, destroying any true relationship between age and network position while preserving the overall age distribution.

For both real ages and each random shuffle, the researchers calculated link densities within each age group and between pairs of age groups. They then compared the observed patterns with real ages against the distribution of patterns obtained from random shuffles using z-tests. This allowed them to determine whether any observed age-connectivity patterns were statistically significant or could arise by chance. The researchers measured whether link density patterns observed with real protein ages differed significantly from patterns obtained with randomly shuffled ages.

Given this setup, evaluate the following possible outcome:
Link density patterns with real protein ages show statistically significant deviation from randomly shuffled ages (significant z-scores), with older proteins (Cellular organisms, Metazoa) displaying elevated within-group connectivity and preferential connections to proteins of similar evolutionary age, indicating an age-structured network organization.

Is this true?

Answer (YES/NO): YES